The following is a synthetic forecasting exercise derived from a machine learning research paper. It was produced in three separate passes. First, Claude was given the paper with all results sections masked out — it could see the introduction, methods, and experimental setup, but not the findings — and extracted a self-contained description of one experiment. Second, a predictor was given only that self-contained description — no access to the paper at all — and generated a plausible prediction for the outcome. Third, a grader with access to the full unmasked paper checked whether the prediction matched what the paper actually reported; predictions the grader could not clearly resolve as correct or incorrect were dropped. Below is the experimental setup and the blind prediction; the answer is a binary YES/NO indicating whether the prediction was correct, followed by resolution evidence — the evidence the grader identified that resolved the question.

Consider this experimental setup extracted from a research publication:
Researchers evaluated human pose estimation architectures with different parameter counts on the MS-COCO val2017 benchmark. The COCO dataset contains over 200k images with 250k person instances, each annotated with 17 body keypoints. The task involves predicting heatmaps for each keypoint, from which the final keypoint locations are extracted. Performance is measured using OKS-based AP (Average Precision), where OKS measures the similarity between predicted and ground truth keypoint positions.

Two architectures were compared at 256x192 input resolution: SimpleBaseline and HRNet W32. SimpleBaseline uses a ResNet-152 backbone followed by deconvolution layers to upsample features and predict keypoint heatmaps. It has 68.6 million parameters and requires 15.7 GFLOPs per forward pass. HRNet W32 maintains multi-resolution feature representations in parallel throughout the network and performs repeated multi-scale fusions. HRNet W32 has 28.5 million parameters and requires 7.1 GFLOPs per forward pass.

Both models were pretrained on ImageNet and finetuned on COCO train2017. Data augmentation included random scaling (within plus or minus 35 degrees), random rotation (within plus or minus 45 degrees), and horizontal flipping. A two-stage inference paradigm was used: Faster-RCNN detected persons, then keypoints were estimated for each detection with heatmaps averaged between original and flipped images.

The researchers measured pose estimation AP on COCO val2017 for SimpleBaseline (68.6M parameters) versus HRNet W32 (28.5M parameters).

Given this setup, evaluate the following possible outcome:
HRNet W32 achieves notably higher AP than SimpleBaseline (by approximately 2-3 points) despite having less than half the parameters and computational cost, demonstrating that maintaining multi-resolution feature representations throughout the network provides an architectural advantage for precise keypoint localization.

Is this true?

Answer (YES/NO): YES